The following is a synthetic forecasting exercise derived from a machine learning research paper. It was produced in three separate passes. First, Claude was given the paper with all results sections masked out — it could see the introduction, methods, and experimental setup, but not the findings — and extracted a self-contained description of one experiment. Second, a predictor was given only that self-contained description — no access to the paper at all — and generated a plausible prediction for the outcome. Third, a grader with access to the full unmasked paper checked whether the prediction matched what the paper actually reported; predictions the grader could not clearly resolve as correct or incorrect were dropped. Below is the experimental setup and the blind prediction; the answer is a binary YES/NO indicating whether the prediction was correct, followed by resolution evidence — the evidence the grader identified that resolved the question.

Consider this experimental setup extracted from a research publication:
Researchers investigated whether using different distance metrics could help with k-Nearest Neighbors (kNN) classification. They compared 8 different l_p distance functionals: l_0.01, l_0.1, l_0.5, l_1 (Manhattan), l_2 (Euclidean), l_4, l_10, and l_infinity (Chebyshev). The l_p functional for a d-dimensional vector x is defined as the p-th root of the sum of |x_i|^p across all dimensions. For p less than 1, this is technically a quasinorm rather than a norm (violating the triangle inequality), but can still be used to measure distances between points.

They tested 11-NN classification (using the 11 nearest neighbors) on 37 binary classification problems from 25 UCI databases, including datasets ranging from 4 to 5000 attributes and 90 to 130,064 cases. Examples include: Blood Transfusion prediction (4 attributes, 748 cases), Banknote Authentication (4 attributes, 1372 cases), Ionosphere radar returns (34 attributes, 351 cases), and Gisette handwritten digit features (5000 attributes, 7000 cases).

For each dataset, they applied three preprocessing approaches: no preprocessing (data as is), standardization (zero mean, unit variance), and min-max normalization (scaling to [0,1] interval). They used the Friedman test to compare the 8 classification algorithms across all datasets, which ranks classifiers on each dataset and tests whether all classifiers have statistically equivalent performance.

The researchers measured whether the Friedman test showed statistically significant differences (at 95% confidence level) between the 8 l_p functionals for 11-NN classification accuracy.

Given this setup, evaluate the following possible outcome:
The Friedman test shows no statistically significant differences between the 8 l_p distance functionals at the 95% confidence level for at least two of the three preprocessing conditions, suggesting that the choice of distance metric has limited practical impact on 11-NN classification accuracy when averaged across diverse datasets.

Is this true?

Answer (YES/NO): NO